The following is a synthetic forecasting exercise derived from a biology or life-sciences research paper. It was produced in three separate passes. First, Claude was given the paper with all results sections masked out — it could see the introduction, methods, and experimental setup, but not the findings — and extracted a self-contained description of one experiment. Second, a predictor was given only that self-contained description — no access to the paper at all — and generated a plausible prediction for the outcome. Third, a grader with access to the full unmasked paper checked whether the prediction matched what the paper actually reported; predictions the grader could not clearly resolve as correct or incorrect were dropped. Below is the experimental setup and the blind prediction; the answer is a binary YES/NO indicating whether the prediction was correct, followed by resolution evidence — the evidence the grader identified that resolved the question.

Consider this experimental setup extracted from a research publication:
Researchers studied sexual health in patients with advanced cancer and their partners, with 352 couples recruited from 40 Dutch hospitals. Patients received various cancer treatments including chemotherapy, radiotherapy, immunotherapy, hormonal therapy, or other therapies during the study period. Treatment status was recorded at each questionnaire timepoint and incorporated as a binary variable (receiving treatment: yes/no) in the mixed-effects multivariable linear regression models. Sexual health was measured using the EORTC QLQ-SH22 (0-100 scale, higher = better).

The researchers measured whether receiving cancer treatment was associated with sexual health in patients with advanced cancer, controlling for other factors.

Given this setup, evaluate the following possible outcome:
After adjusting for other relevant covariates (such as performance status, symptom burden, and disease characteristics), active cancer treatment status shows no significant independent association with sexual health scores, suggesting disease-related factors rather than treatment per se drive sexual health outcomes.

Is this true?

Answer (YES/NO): YES